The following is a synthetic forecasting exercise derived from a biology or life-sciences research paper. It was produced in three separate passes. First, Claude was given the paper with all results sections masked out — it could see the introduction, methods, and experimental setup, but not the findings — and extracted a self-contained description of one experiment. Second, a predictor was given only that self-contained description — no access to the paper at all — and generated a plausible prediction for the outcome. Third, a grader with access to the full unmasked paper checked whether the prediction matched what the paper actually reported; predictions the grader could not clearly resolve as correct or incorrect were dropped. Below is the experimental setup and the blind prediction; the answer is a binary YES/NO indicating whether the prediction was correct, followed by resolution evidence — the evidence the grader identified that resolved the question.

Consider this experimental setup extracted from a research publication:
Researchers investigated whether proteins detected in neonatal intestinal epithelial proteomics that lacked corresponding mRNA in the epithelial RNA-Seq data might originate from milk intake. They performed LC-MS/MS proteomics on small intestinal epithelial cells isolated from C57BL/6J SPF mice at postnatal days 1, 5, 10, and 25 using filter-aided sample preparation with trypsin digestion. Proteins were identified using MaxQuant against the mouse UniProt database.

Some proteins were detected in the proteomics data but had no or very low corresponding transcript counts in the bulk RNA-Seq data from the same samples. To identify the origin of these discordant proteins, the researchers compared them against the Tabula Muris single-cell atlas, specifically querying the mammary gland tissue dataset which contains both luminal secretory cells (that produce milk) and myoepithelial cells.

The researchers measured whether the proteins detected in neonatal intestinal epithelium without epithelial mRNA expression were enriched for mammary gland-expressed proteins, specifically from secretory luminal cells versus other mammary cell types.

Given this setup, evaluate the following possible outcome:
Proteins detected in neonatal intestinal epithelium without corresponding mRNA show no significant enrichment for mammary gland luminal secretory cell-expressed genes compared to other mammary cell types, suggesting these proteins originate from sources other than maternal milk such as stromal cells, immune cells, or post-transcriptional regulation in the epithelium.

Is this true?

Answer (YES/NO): NO